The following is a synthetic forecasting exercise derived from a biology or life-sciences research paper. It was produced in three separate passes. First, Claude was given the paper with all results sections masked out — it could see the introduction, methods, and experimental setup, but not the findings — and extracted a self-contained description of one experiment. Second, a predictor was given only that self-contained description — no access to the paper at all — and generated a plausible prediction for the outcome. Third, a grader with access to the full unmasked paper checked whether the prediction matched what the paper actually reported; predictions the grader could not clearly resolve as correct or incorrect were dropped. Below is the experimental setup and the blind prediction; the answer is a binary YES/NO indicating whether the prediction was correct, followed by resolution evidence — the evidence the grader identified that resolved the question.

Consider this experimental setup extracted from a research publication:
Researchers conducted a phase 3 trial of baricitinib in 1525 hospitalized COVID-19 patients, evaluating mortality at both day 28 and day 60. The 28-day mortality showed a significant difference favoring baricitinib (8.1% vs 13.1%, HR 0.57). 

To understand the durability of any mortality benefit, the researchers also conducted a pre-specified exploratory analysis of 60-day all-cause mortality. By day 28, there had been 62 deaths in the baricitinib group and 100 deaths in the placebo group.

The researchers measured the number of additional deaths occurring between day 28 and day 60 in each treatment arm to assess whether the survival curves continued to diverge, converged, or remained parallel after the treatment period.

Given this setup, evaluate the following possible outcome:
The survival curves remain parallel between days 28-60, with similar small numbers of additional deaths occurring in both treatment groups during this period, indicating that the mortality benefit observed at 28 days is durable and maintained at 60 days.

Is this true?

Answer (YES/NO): YES